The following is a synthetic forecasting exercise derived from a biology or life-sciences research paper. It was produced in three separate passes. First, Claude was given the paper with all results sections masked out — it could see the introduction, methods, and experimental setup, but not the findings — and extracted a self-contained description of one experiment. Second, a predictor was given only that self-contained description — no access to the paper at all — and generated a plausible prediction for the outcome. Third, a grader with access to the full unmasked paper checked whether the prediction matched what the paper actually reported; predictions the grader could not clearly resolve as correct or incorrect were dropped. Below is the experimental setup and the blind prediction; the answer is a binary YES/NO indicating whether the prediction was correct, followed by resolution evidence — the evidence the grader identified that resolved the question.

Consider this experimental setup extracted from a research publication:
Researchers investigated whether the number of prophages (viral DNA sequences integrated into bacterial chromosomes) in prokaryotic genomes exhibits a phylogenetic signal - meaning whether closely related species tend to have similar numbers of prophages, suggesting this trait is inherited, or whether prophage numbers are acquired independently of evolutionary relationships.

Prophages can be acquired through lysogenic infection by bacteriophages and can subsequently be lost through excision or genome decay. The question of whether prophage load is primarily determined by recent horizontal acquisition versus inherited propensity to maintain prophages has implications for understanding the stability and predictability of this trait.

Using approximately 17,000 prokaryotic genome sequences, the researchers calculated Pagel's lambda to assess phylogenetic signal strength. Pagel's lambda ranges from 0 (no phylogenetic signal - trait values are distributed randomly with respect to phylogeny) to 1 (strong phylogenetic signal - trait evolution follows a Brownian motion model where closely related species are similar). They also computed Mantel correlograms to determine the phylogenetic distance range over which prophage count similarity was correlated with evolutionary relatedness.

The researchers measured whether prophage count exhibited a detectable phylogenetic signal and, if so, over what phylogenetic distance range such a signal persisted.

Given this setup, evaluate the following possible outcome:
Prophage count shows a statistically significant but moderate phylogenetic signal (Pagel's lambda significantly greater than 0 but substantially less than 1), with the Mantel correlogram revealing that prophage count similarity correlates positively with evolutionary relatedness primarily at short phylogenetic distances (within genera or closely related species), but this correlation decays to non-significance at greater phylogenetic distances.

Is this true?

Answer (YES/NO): YES